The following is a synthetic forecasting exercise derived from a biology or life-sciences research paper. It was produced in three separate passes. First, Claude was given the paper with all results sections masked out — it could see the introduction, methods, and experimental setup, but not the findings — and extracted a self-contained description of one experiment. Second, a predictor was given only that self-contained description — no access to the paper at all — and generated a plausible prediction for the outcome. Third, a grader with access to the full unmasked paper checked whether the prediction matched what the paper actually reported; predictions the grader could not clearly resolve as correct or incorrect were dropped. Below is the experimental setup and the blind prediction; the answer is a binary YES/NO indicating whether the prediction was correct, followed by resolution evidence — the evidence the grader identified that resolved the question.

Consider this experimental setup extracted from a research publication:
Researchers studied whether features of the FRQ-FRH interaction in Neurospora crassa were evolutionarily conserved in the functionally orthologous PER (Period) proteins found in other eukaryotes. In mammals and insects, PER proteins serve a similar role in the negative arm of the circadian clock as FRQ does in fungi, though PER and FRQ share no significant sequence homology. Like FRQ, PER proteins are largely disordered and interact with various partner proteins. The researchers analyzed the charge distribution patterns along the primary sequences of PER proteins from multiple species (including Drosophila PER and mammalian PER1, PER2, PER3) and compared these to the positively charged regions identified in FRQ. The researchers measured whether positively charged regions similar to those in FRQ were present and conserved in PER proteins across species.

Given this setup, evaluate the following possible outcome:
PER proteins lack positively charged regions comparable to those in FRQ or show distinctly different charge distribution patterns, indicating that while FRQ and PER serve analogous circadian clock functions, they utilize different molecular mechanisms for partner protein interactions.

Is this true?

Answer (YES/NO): NO